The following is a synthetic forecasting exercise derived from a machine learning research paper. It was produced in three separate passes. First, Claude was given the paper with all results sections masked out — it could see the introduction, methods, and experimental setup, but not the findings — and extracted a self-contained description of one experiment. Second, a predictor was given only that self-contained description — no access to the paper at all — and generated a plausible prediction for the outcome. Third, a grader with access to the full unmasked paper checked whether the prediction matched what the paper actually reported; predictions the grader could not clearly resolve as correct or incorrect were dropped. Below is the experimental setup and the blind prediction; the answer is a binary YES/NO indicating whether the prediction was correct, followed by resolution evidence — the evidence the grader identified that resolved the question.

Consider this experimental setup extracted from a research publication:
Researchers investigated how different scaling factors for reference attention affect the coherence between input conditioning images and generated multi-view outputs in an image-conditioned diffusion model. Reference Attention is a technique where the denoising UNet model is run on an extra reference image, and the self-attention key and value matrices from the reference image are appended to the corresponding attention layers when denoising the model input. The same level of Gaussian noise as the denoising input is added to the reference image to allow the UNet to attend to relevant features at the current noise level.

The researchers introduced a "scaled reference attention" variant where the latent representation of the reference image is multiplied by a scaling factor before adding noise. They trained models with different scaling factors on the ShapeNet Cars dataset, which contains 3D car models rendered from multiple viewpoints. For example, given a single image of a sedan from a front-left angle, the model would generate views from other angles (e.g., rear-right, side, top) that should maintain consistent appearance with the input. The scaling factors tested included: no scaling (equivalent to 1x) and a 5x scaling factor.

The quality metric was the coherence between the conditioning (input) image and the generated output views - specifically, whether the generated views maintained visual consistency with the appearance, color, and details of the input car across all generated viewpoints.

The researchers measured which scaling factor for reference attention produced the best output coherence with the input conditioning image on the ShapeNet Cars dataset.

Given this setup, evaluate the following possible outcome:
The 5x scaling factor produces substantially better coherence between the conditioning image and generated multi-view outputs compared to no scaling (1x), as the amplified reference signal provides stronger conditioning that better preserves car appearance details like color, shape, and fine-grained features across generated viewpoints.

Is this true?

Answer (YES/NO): YES